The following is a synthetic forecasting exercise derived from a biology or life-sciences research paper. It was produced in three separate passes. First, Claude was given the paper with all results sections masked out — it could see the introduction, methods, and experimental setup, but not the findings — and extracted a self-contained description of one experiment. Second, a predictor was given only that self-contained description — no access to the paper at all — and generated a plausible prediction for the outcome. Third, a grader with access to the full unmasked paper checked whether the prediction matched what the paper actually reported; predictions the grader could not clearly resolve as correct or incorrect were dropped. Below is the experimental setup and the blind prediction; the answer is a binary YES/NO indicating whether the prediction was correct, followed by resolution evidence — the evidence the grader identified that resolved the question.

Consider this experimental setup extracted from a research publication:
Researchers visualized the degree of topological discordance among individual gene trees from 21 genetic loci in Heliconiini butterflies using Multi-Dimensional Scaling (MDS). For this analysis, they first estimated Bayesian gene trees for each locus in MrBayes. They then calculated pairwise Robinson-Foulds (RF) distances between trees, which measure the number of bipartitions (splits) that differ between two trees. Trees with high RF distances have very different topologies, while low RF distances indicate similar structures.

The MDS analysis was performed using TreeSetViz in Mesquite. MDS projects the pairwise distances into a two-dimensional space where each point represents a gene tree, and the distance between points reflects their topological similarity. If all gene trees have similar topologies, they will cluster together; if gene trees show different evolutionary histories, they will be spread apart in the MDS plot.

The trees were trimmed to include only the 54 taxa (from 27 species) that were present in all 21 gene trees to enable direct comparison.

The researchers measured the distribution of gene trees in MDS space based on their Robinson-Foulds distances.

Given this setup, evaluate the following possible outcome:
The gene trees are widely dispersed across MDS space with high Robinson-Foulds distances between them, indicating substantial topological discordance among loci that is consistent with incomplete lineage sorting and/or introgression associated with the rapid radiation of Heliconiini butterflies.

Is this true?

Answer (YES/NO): YES